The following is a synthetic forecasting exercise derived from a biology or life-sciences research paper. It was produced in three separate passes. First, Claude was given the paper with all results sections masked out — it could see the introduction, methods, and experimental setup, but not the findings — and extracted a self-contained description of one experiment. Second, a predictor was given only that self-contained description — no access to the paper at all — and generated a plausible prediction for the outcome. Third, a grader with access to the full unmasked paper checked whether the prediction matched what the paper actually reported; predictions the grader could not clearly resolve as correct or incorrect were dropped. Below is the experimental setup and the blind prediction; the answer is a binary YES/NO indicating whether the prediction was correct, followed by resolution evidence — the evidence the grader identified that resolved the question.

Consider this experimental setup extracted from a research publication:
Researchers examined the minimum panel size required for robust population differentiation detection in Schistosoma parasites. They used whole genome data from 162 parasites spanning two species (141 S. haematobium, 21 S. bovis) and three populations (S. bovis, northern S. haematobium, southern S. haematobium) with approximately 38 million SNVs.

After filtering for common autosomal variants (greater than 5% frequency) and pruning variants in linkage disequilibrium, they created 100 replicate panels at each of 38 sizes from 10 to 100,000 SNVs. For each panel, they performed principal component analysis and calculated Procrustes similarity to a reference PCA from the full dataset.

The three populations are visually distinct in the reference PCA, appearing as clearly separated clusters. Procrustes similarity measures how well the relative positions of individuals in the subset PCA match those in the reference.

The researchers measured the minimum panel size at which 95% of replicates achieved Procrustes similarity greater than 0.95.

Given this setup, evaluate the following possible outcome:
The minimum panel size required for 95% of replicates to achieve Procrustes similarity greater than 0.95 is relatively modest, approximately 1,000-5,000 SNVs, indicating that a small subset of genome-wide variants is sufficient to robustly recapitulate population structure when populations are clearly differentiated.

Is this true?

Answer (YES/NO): NO